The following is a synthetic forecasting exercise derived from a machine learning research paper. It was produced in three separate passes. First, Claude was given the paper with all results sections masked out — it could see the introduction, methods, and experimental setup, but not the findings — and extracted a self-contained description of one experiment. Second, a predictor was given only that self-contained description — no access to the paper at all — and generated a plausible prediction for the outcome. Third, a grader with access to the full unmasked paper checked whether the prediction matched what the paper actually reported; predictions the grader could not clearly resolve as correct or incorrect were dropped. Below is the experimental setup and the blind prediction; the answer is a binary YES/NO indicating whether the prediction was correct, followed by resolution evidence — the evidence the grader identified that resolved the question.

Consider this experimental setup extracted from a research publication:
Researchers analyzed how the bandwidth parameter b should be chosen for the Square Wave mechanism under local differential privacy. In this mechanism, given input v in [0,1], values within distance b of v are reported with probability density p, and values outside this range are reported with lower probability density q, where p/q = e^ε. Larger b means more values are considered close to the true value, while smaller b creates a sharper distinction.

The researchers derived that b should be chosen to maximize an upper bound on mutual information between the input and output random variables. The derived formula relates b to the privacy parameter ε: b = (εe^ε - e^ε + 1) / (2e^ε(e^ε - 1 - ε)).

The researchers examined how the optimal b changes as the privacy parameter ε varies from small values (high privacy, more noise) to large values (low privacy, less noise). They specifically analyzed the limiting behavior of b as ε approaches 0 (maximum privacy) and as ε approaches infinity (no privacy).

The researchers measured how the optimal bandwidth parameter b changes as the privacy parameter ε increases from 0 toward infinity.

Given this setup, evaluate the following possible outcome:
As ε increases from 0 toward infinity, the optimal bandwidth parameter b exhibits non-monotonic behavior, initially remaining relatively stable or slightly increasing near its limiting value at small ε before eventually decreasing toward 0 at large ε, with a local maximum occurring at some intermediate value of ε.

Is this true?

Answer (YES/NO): NO